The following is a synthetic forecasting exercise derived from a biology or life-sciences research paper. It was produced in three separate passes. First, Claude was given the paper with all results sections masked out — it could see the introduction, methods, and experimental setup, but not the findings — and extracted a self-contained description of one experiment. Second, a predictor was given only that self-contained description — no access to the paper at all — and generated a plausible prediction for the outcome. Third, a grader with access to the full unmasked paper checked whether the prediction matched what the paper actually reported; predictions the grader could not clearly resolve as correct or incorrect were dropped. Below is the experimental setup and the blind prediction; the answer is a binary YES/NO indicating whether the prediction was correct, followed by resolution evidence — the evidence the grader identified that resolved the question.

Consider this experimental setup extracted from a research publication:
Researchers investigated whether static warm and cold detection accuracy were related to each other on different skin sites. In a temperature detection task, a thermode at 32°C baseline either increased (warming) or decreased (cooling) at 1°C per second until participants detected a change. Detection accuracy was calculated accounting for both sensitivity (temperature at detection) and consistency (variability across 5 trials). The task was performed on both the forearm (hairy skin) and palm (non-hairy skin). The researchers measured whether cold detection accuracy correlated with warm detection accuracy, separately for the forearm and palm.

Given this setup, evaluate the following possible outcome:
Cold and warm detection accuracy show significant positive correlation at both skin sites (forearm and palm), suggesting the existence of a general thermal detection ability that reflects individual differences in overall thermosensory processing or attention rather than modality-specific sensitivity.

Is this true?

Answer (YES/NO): NO